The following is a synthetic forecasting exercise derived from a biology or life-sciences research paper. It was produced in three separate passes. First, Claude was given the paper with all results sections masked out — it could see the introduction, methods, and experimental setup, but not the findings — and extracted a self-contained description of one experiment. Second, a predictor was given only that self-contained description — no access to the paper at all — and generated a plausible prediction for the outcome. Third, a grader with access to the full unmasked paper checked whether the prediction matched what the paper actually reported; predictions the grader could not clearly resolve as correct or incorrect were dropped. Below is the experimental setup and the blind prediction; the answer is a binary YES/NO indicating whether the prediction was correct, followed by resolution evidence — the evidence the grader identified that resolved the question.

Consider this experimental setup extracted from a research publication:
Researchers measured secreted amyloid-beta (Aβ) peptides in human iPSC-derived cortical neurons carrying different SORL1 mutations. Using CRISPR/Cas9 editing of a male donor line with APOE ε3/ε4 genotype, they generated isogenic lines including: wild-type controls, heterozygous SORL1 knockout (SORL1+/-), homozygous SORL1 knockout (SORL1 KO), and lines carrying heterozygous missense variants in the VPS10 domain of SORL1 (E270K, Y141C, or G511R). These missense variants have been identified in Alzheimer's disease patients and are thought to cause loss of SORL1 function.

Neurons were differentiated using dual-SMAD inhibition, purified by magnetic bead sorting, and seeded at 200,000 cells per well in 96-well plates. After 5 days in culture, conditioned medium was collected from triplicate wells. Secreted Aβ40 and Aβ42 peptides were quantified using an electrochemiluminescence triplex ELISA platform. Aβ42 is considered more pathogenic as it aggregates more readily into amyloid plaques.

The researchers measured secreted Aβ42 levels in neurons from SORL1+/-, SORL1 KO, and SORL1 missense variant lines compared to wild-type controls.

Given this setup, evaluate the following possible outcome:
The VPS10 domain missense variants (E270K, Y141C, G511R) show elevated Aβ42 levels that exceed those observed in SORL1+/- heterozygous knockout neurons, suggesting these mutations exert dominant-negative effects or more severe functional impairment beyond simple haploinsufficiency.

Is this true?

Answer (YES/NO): NO